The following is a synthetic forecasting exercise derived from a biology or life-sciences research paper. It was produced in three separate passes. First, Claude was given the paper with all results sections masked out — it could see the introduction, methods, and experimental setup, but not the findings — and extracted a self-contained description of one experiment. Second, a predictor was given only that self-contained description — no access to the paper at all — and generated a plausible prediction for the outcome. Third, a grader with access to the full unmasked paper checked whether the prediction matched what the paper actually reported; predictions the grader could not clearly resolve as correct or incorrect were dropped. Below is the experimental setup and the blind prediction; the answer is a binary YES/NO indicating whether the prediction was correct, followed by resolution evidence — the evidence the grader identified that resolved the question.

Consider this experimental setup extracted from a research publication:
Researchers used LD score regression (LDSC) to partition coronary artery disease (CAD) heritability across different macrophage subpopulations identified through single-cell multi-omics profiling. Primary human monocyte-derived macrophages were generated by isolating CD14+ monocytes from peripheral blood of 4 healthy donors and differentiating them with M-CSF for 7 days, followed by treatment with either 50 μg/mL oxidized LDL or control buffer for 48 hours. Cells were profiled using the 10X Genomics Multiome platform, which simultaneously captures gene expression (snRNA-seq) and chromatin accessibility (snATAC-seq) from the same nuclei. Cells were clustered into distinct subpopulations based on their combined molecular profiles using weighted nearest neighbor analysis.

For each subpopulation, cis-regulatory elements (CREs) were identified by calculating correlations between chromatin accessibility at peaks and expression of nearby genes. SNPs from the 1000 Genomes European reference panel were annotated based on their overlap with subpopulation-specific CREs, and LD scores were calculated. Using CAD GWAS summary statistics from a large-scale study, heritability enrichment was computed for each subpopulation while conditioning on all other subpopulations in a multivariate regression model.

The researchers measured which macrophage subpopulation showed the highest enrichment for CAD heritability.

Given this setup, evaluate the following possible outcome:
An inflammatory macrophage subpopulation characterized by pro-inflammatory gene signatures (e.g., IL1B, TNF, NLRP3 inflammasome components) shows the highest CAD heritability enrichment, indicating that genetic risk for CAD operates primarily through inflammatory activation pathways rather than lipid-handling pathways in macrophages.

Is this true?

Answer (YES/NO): NO